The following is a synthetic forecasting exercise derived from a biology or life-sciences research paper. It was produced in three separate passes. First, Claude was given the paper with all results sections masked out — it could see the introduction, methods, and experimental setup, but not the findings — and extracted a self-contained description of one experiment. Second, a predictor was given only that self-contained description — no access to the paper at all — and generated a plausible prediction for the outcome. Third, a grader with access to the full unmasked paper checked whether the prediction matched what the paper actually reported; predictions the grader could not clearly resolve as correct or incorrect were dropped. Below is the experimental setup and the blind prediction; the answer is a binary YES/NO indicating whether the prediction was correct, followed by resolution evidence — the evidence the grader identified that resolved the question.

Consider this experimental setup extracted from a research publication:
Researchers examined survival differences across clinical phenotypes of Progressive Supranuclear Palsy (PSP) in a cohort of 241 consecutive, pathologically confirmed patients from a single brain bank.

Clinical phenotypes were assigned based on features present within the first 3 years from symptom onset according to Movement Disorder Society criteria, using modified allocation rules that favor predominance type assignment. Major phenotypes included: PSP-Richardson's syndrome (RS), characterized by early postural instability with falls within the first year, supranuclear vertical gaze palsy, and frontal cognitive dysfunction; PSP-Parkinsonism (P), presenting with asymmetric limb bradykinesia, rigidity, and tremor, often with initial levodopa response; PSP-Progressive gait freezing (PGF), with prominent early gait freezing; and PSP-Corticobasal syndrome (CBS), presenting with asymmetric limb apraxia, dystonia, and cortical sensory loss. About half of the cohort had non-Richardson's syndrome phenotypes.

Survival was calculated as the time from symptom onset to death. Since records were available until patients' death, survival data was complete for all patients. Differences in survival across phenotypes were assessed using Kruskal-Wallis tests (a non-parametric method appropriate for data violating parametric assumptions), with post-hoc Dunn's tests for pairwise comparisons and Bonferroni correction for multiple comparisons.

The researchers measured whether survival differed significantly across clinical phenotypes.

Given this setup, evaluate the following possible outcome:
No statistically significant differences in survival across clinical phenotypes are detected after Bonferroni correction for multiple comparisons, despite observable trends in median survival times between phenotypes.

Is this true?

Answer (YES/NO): NO